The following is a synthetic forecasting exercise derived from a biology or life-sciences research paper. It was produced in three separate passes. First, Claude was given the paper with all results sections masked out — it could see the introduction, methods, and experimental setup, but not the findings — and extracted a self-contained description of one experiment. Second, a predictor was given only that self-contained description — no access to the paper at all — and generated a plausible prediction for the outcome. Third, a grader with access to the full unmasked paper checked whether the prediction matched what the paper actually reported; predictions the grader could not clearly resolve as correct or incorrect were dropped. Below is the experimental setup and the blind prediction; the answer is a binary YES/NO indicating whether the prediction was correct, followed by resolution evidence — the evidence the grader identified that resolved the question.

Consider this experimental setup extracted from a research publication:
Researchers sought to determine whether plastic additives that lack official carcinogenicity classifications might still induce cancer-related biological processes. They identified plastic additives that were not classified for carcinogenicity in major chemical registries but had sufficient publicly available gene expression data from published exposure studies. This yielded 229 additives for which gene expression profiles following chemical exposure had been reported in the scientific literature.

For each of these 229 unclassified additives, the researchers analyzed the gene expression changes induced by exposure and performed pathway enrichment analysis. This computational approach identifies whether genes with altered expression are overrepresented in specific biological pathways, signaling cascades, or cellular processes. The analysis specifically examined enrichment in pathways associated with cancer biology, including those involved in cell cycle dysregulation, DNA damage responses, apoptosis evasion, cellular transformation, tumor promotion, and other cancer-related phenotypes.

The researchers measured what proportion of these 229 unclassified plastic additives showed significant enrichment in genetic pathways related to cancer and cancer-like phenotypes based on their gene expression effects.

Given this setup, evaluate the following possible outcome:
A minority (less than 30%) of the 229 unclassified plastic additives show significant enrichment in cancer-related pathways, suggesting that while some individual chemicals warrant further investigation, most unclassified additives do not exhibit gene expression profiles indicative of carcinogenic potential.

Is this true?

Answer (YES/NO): NO